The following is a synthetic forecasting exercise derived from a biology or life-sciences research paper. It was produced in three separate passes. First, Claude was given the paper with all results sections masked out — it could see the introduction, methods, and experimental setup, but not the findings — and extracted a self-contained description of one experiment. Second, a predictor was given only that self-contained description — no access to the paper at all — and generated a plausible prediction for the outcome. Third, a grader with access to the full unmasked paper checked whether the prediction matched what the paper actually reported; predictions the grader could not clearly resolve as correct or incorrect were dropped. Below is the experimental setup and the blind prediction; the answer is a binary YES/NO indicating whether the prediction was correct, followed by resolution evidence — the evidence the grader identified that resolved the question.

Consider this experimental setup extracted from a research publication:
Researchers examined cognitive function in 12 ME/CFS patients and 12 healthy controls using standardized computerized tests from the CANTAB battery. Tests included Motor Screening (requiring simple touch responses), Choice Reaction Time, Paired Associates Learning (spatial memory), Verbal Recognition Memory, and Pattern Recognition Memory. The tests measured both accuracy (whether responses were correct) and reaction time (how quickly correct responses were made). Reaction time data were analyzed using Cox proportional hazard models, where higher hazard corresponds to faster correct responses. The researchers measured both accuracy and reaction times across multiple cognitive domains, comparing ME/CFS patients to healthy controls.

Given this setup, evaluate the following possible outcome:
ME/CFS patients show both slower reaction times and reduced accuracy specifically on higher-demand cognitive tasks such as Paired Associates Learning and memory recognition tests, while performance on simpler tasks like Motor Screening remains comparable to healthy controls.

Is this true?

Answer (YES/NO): NO